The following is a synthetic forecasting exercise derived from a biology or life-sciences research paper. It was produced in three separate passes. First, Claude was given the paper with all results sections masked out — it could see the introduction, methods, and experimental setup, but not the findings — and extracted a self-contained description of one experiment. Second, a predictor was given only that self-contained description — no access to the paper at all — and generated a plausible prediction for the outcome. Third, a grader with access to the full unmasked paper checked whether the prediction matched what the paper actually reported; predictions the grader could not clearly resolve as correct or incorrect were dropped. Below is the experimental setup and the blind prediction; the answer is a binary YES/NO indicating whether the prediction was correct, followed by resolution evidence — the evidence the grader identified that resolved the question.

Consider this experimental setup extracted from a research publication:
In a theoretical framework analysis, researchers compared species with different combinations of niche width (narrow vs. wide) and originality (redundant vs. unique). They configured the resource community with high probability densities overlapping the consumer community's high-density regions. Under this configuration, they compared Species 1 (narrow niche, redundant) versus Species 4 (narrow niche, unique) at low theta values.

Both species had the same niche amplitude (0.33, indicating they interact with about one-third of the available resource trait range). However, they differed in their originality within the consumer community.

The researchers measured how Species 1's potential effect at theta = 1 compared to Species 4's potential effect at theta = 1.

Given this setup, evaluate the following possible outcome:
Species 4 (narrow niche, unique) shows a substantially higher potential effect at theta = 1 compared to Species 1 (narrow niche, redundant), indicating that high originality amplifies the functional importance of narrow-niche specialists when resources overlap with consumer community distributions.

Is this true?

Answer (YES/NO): YES